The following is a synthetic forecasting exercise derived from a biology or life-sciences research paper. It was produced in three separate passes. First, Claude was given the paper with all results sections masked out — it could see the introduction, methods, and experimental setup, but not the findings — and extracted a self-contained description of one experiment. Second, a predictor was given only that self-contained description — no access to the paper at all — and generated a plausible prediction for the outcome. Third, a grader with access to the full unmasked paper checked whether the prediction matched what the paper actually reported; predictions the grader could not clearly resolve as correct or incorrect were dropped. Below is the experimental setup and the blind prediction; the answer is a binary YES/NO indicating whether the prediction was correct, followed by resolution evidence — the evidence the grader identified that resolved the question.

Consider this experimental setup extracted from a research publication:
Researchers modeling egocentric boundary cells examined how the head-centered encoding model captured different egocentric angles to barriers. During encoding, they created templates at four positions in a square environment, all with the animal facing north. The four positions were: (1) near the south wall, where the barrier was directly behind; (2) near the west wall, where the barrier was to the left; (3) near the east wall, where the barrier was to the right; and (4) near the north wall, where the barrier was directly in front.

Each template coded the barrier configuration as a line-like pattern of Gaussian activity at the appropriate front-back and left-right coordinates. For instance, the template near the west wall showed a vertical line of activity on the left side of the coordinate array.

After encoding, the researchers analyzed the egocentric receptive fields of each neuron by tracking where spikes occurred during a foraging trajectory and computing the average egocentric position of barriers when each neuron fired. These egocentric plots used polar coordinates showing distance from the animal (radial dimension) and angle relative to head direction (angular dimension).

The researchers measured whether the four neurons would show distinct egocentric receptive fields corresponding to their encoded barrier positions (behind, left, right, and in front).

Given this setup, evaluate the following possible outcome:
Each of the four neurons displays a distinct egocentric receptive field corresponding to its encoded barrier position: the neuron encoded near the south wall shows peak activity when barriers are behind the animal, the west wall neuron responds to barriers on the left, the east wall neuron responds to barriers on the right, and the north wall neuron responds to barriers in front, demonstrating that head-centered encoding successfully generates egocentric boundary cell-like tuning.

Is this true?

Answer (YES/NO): YES